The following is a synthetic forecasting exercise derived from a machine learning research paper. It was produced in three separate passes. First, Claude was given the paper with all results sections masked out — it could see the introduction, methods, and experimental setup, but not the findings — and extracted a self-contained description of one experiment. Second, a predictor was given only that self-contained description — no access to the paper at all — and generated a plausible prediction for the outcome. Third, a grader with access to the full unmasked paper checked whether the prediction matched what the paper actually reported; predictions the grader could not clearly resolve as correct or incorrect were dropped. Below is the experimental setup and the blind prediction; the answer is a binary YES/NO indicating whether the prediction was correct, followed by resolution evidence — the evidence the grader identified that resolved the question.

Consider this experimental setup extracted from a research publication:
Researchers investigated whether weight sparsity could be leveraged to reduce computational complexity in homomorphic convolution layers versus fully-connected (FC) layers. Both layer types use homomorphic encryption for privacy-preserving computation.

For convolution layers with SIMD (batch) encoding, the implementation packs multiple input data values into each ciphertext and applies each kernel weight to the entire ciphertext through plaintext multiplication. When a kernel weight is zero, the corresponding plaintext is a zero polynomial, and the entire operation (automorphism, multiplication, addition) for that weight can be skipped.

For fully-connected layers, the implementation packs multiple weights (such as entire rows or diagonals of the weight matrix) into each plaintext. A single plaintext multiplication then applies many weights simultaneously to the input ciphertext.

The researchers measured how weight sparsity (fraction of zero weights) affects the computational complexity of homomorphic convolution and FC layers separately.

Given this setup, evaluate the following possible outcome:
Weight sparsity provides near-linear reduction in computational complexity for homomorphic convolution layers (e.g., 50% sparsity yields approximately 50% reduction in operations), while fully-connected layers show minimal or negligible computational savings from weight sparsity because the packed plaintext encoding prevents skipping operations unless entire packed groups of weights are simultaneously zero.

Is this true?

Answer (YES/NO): YES